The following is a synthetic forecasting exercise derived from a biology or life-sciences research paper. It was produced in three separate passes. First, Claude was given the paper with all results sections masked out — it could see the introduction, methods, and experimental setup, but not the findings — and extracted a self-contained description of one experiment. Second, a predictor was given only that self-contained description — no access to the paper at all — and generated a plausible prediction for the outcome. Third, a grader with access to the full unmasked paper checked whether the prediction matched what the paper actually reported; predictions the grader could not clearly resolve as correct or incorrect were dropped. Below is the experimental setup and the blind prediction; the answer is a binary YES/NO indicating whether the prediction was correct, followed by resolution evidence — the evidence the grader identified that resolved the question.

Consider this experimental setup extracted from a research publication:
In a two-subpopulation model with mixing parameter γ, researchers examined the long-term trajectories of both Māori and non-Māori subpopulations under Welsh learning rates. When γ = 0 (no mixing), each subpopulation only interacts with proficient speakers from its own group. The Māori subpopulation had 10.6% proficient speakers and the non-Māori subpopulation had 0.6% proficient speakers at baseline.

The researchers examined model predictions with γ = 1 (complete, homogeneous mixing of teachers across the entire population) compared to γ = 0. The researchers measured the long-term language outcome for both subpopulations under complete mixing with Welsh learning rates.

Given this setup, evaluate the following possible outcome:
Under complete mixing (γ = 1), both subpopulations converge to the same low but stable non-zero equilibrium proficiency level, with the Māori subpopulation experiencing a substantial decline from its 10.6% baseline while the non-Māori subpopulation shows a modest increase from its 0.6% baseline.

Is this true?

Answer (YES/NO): NO